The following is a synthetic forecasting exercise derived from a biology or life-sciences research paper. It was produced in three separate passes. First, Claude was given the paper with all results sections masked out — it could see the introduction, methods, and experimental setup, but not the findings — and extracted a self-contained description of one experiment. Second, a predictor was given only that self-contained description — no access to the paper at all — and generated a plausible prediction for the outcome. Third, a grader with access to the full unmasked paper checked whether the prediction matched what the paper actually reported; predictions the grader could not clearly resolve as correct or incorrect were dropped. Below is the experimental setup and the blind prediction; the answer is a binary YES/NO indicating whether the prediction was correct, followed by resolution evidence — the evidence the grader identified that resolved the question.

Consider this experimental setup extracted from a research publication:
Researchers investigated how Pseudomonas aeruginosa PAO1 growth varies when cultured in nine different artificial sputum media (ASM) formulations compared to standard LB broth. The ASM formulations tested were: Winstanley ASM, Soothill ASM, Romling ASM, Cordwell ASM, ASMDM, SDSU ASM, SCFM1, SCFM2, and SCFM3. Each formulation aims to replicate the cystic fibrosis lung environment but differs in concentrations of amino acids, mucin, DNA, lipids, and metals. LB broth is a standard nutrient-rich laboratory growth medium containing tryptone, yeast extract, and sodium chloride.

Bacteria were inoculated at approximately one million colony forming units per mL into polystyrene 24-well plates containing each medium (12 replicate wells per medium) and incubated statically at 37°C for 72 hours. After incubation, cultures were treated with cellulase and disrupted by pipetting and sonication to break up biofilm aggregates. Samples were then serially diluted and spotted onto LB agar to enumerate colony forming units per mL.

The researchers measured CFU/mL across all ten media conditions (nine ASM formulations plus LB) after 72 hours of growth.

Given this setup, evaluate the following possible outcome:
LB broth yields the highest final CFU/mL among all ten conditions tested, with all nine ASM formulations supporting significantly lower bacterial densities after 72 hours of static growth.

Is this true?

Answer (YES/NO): NO